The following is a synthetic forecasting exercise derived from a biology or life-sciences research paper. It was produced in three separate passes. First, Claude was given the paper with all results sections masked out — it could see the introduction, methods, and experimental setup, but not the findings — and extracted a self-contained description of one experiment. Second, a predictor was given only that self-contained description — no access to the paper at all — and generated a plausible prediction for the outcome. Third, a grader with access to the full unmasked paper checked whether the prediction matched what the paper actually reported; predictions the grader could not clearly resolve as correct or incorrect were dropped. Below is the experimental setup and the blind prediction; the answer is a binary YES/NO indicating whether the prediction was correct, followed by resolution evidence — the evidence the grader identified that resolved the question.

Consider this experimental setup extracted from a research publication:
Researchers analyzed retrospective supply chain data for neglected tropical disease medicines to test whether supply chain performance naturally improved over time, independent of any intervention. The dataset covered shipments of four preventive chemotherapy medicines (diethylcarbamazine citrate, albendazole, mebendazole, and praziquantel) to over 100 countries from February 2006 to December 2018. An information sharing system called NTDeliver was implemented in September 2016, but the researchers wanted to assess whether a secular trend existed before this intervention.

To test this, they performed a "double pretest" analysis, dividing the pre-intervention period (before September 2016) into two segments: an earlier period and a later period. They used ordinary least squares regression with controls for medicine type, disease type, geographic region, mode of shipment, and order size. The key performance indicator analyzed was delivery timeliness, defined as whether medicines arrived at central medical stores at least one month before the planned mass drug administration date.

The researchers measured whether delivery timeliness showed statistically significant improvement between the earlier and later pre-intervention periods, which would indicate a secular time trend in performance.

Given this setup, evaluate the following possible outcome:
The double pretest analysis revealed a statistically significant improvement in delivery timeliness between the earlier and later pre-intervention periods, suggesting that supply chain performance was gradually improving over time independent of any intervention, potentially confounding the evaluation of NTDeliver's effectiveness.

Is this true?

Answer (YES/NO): NO